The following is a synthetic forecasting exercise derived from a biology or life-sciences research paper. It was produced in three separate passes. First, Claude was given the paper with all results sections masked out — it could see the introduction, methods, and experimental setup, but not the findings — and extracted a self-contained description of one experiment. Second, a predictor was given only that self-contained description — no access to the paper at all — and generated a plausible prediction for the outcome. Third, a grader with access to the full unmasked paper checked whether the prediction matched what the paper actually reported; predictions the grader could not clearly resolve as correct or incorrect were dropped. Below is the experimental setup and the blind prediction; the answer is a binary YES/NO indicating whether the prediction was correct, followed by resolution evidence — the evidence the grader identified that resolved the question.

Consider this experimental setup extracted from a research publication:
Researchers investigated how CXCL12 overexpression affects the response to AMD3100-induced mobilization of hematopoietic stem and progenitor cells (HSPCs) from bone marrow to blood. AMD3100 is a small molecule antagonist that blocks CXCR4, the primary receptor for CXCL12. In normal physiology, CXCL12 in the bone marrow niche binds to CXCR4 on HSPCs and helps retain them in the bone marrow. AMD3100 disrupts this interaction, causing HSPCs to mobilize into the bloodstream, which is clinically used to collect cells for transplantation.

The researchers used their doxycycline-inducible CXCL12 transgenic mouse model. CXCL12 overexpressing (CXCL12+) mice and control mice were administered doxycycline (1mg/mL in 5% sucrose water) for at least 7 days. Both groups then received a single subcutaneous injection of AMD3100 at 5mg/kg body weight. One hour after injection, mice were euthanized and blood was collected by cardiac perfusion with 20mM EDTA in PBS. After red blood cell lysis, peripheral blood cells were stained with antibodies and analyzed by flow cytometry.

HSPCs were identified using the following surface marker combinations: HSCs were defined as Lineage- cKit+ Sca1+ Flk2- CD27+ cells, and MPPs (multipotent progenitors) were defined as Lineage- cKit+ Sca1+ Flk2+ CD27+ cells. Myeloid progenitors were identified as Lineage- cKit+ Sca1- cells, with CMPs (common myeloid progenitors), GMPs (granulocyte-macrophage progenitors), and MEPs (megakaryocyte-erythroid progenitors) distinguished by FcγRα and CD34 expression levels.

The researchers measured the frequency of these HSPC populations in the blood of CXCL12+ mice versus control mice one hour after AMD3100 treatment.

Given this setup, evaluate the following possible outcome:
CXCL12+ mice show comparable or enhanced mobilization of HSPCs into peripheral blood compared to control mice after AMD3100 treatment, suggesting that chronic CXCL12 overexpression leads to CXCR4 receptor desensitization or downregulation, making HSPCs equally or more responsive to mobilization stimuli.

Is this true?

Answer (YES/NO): NO